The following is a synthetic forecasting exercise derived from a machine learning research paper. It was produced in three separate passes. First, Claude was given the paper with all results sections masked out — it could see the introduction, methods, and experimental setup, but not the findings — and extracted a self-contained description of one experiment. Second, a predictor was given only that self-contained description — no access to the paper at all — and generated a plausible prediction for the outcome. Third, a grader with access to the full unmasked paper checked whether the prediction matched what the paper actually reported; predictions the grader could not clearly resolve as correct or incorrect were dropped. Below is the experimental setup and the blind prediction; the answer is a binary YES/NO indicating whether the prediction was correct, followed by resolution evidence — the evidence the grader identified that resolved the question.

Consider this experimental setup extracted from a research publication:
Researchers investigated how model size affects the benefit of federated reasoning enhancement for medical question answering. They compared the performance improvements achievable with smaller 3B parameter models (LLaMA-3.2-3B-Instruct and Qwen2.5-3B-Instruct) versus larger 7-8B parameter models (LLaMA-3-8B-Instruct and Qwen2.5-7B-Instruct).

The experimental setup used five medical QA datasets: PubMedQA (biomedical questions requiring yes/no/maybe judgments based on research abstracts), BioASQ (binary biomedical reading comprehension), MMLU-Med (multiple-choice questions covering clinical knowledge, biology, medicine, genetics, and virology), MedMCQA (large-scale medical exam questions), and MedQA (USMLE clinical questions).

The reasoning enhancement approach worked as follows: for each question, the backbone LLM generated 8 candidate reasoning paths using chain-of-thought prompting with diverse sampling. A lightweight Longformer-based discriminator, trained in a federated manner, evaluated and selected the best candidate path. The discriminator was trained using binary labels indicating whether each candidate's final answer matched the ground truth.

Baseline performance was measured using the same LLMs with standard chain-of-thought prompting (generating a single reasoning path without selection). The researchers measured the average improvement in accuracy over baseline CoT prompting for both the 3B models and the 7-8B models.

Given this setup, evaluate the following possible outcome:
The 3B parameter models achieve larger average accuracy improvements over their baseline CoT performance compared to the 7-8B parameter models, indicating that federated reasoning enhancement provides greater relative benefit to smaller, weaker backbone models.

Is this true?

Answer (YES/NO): NO